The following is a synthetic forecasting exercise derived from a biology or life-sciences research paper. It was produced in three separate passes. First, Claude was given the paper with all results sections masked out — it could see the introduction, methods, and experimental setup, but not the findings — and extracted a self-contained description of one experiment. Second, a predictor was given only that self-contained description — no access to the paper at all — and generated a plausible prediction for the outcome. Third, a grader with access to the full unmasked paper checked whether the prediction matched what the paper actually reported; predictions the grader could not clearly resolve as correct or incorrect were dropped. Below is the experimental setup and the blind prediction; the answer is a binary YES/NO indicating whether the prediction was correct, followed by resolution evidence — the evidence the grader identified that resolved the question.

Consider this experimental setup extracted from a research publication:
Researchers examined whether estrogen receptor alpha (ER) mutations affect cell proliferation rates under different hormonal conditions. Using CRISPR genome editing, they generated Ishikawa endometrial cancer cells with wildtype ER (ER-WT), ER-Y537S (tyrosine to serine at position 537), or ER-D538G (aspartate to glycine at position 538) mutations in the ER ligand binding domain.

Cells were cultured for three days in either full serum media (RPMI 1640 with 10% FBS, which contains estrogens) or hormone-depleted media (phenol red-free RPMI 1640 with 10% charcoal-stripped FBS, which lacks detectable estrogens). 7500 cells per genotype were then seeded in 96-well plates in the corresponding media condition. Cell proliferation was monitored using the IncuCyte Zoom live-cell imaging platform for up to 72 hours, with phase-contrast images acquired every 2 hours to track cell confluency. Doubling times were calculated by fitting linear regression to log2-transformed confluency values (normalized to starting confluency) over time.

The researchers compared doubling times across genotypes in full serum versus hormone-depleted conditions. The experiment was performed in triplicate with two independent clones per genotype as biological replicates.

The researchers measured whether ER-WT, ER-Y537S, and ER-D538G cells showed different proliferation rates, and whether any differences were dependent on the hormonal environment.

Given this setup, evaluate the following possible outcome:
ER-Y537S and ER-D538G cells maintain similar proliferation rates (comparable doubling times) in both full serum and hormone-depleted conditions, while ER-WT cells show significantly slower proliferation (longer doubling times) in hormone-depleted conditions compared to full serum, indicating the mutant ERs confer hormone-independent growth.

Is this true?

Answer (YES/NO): NO